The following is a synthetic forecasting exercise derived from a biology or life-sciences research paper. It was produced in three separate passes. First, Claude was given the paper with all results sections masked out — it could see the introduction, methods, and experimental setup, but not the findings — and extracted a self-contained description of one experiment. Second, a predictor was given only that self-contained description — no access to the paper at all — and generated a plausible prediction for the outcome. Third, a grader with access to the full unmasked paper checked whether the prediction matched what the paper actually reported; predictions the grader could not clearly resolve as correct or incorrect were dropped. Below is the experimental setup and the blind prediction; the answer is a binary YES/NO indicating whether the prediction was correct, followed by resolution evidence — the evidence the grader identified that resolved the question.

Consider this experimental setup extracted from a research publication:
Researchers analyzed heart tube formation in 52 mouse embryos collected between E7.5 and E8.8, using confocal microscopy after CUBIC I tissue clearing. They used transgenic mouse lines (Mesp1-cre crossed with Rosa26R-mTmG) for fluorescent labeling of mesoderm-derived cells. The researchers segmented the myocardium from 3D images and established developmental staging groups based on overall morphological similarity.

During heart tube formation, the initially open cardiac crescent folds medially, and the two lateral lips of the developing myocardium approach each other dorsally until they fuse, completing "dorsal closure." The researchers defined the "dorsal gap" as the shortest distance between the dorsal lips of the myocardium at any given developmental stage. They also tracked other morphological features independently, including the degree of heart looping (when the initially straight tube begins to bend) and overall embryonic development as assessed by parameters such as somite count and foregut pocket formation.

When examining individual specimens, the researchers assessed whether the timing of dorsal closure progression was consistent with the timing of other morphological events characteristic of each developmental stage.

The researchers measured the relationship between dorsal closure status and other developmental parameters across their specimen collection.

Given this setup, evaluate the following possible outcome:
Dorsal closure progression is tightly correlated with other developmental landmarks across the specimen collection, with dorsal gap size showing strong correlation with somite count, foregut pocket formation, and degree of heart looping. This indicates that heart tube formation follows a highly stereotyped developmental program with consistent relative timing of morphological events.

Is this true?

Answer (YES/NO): NO